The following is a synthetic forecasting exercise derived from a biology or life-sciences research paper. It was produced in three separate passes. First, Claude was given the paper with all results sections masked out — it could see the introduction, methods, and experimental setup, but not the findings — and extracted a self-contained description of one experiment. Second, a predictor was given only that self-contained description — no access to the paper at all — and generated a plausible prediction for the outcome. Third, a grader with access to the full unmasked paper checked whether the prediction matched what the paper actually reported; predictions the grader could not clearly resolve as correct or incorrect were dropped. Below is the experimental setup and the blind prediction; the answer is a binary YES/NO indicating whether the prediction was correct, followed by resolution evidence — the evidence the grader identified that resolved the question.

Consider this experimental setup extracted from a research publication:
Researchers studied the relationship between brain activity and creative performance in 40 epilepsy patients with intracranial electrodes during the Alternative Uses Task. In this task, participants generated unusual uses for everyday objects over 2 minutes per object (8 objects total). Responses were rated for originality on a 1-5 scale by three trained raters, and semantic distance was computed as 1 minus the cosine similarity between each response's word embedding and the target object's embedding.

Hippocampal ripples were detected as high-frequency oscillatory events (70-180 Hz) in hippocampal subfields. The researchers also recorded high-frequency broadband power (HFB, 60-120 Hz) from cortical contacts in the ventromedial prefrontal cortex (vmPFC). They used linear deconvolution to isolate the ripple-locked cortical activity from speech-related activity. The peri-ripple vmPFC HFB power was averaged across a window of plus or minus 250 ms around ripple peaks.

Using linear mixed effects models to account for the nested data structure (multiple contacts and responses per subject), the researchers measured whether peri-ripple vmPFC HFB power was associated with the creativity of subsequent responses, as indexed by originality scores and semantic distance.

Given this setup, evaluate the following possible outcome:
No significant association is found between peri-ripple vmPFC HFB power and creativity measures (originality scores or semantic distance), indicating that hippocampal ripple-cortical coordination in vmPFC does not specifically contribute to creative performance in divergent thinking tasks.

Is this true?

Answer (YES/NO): NO